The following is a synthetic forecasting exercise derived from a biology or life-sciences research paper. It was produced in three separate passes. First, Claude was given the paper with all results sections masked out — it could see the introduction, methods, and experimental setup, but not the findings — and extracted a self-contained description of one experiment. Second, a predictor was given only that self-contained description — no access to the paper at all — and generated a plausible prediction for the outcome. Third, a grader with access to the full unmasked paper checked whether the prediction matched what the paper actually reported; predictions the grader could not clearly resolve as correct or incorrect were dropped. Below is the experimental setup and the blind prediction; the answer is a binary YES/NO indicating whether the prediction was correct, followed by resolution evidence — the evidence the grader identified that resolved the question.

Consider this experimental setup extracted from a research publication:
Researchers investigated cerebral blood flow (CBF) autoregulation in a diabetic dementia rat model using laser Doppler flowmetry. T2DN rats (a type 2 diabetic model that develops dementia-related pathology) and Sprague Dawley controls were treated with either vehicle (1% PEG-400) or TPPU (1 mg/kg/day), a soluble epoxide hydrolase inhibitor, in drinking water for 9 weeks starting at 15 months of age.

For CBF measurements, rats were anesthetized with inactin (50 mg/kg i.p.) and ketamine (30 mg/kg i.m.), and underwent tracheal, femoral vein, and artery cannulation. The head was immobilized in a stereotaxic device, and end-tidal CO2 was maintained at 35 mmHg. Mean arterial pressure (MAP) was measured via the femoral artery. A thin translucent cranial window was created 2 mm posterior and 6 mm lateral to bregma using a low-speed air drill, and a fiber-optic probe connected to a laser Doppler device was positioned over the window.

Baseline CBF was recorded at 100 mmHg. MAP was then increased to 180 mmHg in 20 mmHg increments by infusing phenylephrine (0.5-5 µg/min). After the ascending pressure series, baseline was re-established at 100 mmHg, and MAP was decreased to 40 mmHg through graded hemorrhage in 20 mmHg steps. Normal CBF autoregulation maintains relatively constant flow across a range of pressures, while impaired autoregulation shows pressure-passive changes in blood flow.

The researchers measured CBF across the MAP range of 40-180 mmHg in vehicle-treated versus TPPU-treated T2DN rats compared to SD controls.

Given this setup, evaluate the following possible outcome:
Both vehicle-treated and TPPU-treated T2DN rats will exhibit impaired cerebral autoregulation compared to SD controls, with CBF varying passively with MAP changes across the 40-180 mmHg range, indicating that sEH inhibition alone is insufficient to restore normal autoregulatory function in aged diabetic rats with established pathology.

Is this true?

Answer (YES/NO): NO